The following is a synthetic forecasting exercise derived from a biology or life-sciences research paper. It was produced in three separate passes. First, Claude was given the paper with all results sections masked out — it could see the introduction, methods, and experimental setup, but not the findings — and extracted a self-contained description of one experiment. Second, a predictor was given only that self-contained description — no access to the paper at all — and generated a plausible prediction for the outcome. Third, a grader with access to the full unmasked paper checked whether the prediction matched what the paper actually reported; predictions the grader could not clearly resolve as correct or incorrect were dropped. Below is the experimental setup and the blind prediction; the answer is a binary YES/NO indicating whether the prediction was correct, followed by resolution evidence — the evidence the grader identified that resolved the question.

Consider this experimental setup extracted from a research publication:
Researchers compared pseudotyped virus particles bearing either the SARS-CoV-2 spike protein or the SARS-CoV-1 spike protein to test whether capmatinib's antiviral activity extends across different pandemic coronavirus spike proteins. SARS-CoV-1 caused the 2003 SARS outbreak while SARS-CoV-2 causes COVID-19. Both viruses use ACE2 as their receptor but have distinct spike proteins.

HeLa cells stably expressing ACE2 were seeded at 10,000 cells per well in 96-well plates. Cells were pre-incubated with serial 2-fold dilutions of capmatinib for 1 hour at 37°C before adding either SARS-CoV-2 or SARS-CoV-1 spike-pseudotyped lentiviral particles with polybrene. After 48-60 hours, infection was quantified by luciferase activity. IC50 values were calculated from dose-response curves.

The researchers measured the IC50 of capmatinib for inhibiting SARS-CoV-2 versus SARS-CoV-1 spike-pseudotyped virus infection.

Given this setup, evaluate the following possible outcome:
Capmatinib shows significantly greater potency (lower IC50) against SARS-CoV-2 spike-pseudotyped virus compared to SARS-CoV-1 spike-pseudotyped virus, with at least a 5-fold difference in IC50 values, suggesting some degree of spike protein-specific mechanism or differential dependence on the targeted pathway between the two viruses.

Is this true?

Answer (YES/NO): NO